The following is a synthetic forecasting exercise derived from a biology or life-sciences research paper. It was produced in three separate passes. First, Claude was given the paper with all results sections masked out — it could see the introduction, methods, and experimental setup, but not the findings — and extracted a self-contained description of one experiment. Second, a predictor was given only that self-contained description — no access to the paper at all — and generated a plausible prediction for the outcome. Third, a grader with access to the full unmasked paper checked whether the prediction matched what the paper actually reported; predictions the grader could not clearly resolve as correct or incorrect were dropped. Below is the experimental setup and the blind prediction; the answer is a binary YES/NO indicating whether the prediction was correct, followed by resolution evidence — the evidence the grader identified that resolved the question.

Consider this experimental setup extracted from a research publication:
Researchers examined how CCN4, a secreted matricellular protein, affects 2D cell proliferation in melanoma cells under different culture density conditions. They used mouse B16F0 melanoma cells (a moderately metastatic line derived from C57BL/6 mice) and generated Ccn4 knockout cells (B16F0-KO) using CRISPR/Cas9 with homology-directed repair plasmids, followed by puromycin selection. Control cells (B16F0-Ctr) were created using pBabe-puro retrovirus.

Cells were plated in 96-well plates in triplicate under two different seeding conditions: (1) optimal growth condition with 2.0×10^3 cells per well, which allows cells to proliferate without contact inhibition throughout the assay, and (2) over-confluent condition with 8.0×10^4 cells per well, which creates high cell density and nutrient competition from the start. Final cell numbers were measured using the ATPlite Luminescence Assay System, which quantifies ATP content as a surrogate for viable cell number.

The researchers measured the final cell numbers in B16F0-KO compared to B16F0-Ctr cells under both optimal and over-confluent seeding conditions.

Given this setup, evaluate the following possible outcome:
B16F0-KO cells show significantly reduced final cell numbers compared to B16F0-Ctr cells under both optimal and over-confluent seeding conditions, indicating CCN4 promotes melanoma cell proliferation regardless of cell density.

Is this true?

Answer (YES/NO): NO